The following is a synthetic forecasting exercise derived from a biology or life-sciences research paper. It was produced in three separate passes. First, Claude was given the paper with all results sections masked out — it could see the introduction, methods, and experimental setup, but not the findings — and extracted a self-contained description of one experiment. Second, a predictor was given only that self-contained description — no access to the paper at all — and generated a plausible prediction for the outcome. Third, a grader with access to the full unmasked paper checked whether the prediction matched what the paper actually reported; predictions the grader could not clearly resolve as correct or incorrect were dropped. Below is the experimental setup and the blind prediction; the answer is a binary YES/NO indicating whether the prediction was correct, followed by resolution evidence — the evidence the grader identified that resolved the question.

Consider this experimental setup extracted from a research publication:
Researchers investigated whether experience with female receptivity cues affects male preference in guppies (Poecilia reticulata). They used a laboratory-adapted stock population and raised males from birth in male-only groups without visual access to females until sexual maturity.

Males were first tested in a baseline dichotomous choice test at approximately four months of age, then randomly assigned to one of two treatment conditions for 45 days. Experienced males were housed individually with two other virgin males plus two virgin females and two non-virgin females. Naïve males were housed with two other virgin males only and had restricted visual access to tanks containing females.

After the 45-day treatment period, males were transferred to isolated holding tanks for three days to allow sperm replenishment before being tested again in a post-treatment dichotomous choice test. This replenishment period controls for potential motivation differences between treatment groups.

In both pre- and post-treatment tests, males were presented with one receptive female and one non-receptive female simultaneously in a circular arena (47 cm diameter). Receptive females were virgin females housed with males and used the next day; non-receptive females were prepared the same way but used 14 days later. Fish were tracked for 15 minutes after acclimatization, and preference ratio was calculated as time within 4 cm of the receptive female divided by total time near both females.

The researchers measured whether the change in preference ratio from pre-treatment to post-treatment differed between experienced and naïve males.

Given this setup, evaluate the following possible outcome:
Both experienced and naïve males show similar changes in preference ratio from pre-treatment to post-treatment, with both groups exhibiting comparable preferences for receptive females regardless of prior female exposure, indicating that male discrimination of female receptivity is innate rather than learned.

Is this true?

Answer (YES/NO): NO